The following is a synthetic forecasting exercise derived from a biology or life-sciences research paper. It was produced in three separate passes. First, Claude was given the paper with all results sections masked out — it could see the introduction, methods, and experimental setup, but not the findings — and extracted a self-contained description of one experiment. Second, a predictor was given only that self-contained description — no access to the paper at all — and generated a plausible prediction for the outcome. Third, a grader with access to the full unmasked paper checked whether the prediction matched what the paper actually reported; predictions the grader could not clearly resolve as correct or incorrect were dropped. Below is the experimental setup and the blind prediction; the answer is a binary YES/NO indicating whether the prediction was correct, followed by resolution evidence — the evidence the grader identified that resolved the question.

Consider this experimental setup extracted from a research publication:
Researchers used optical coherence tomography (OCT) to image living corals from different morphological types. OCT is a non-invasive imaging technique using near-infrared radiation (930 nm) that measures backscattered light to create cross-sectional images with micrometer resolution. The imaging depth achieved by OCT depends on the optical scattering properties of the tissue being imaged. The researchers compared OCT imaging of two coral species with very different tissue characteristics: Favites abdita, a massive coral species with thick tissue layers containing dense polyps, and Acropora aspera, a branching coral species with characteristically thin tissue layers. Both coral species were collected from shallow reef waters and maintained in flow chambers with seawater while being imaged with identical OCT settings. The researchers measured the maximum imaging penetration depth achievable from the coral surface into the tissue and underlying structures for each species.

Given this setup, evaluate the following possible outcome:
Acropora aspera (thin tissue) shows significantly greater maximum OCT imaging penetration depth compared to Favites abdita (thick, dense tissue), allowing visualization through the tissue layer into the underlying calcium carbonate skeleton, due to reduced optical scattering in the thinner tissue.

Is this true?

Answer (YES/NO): YES